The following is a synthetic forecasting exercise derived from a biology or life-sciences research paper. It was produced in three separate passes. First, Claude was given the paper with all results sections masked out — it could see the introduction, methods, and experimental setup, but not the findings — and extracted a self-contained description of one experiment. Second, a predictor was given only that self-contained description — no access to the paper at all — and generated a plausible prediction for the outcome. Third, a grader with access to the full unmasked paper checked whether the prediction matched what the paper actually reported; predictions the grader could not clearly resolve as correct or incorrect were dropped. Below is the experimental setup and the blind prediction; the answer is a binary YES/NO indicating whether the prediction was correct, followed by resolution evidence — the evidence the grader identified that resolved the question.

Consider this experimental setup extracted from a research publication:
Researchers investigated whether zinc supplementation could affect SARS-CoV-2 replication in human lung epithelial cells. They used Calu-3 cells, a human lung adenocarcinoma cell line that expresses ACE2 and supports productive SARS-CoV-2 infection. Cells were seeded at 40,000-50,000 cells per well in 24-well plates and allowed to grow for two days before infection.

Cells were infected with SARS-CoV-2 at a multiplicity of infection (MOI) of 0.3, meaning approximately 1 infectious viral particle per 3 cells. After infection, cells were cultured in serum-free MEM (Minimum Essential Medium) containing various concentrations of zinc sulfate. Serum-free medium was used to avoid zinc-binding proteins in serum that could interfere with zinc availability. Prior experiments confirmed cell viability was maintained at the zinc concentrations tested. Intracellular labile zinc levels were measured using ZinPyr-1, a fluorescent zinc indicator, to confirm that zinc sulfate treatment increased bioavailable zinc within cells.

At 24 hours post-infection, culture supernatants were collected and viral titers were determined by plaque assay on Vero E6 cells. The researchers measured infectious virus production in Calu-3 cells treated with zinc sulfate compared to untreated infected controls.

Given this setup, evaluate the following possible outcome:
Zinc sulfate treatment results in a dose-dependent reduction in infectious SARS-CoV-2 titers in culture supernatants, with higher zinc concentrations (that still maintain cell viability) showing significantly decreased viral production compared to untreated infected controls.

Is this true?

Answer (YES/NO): NO